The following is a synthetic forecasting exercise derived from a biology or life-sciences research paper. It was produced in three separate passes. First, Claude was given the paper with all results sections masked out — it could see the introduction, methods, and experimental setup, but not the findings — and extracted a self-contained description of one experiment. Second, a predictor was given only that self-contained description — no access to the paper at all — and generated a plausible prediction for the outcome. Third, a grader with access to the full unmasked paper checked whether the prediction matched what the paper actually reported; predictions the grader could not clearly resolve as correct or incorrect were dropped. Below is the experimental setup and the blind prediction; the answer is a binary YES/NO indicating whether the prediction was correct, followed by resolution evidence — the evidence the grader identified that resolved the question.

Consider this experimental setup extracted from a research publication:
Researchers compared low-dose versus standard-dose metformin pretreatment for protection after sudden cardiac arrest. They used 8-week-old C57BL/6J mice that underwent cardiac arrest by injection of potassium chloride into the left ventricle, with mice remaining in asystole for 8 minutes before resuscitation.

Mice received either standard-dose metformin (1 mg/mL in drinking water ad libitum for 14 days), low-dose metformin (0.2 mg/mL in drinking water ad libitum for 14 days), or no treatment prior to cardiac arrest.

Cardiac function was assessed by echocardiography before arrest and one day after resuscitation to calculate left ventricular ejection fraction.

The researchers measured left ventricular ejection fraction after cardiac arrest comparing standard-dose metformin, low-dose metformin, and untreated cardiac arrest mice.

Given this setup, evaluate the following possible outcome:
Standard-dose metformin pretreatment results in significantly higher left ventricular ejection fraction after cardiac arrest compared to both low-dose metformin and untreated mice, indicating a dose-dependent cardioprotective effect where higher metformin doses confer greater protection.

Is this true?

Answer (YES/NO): NO